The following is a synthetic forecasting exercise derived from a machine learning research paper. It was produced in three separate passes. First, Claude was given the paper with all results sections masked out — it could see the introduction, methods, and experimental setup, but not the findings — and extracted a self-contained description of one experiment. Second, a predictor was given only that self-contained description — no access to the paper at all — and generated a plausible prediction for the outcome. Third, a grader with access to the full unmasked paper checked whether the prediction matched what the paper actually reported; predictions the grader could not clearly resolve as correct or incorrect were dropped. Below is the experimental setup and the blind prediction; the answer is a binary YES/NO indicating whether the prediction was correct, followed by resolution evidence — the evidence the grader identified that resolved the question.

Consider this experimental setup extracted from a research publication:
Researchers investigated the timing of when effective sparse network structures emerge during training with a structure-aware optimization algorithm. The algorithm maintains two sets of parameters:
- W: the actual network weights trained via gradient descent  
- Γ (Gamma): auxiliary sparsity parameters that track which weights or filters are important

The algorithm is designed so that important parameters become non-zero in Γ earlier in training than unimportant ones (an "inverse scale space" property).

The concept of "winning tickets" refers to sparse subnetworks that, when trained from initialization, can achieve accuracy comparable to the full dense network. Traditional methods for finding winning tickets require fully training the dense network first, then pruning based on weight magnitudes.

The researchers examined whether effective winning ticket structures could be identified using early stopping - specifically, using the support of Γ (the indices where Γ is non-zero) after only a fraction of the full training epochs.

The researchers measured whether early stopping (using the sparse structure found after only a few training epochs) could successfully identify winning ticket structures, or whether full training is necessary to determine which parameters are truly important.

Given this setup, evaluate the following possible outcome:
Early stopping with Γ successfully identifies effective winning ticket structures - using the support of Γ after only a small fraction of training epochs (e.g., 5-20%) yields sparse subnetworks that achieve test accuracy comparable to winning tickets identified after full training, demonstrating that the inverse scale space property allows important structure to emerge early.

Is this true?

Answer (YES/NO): YES